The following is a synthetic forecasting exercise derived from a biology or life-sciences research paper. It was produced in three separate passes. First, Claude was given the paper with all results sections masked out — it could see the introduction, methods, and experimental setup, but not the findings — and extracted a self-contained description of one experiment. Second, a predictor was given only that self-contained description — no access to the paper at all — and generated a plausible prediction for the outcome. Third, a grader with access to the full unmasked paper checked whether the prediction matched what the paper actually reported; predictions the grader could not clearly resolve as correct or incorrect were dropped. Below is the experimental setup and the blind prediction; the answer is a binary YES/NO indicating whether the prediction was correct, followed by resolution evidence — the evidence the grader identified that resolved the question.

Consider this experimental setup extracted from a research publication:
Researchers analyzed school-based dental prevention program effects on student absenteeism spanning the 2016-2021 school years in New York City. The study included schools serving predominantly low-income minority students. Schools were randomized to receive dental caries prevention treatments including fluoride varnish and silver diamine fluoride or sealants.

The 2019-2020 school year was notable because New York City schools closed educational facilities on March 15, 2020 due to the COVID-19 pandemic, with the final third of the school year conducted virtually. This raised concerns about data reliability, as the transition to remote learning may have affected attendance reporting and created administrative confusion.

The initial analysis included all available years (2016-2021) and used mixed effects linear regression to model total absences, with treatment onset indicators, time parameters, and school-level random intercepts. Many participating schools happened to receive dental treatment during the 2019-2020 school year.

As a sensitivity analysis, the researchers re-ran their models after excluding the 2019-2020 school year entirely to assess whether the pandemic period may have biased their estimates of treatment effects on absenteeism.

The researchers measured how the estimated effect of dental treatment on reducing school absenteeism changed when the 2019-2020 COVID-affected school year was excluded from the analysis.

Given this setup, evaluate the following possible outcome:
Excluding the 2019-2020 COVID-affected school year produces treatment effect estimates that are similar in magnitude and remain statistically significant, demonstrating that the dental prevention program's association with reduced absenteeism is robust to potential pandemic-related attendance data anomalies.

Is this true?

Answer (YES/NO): NO